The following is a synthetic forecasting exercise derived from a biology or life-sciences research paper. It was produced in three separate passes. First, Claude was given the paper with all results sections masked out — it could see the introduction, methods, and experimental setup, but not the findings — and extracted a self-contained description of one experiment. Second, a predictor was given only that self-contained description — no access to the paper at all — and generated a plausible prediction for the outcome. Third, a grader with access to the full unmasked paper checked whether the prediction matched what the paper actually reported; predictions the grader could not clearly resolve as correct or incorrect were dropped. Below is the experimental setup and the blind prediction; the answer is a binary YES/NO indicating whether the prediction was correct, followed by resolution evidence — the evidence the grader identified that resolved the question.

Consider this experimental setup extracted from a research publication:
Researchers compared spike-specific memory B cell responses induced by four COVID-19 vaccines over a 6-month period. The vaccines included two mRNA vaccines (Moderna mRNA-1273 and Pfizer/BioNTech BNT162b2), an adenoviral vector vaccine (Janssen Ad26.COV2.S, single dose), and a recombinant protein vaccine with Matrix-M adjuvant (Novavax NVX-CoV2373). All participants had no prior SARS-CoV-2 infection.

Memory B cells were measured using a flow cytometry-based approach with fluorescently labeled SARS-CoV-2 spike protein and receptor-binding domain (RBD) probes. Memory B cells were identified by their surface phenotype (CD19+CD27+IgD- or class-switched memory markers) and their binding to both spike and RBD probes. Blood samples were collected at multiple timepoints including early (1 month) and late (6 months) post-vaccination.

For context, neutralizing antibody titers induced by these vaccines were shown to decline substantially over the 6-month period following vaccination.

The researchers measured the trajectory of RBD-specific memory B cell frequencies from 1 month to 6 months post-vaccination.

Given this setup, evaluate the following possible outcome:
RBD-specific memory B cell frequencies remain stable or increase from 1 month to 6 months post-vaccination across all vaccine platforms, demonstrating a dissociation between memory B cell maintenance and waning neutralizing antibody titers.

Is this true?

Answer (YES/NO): YES